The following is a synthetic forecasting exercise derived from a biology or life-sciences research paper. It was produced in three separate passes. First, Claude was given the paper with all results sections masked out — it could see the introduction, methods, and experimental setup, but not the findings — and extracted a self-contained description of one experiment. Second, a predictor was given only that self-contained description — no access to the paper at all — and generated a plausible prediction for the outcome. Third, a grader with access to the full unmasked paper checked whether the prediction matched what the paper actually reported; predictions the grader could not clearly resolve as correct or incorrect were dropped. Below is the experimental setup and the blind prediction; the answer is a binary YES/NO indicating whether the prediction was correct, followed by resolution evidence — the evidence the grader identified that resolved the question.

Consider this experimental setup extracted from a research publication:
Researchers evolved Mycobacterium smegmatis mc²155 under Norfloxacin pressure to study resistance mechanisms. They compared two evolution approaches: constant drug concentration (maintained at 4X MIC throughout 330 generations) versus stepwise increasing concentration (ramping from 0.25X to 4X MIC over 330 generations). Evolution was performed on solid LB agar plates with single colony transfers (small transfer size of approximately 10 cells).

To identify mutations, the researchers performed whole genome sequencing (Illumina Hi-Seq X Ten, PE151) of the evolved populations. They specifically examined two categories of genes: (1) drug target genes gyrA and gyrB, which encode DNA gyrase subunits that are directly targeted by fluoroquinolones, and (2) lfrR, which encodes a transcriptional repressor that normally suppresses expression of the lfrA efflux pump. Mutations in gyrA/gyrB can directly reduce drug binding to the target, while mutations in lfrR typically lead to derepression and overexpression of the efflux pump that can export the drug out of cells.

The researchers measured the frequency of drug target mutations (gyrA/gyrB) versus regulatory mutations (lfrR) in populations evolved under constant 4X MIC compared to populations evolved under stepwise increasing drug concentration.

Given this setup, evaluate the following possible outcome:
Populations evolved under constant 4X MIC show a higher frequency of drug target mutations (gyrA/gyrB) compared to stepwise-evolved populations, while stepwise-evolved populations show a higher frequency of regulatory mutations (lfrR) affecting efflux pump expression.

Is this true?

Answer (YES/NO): NO